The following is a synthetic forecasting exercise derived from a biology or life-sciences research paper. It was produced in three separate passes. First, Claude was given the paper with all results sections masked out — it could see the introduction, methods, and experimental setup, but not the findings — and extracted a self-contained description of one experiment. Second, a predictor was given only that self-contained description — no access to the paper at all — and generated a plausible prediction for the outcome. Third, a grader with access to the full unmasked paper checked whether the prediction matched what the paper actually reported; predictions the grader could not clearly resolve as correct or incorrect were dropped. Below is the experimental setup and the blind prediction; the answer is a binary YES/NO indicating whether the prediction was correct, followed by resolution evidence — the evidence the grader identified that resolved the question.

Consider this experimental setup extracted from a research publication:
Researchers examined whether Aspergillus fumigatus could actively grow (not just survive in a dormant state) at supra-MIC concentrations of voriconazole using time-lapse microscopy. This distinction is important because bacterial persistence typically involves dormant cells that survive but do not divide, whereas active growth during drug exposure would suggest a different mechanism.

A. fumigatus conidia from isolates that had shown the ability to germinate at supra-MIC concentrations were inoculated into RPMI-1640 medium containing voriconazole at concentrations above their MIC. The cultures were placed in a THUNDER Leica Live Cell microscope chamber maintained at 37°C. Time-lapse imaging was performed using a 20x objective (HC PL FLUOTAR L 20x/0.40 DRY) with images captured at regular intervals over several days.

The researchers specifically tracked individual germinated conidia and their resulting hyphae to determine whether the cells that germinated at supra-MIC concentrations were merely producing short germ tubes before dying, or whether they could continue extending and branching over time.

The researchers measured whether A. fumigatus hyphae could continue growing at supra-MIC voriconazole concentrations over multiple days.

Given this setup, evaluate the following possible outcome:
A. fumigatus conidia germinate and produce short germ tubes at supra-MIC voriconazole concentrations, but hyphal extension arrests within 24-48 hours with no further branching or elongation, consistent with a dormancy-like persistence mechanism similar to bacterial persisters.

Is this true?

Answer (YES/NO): NO